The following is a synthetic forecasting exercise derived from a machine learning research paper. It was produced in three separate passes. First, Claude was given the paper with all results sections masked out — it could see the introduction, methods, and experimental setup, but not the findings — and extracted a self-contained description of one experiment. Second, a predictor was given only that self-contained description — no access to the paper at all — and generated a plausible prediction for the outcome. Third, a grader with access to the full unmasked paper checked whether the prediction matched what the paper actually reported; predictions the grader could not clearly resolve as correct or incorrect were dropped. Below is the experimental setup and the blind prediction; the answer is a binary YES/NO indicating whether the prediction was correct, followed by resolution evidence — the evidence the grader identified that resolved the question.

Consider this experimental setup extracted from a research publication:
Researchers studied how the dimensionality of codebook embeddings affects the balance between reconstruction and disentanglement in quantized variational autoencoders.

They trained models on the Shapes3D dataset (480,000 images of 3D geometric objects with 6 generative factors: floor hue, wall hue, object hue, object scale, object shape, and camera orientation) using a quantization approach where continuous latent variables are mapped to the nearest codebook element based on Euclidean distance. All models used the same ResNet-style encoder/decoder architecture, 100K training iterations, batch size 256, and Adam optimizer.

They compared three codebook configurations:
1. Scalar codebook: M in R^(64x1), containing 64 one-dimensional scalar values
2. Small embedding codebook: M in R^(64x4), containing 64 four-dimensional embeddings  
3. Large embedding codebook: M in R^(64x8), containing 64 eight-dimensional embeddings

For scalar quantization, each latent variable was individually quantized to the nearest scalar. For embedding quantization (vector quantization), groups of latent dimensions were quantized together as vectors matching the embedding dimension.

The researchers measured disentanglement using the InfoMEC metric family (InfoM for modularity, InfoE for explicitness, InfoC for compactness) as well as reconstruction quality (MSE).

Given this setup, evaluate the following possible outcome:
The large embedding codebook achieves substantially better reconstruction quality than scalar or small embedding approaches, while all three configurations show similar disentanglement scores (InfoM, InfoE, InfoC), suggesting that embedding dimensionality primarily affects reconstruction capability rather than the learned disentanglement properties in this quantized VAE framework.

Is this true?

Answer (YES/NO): NO